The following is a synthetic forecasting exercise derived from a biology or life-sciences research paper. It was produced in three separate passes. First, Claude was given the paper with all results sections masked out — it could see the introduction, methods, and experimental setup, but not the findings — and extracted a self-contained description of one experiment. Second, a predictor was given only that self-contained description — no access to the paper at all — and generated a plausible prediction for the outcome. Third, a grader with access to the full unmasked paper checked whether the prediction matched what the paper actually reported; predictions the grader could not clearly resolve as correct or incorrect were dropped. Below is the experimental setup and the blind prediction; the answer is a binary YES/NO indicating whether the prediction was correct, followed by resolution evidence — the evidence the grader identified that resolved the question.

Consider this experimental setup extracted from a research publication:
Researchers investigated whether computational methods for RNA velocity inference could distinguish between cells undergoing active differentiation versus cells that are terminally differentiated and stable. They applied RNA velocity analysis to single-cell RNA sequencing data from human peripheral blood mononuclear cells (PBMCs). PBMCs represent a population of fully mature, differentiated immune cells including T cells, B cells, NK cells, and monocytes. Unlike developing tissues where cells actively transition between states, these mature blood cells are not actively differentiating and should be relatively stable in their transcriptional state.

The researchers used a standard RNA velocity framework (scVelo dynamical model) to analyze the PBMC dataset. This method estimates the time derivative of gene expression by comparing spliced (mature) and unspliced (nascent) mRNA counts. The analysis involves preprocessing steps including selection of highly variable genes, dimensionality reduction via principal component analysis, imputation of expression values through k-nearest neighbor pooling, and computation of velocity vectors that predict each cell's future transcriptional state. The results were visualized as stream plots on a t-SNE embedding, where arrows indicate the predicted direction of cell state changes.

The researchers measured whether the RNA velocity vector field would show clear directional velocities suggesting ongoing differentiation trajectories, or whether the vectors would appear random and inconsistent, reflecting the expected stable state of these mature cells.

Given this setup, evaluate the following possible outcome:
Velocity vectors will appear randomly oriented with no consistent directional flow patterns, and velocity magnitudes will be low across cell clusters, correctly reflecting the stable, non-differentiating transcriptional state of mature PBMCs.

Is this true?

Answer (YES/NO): NO